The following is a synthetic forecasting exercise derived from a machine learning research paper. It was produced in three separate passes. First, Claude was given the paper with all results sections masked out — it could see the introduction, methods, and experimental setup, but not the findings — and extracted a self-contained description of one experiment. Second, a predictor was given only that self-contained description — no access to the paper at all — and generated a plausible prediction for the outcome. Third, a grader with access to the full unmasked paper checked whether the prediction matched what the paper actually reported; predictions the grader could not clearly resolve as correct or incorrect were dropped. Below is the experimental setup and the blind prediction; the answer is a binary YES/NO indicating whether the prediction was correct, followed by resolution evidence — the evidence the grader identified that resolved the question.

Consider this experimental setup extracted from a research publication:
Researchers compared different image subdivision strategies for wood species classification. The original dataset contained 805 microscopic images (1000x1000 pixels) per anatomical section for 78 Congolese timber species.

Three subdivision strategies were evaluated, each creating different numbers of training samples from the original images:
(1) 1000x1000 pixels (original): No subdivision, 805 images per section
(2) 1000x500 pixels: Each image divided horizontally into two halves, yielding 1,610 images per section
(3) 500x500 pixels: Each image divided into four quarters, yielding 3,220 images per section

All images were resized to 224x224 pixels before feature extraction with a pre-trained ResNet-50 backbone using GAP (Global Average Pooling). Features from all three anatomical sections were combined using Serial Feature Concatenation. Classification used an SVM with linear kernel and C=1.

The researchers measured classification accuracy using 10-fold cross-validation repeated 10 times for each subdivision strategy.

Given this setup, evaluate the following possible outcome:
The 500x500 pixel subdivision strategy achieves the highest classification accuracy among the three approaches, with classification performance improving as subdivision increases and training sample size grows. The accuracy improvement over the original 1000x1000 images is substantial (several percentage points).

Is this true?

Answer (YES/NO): YES